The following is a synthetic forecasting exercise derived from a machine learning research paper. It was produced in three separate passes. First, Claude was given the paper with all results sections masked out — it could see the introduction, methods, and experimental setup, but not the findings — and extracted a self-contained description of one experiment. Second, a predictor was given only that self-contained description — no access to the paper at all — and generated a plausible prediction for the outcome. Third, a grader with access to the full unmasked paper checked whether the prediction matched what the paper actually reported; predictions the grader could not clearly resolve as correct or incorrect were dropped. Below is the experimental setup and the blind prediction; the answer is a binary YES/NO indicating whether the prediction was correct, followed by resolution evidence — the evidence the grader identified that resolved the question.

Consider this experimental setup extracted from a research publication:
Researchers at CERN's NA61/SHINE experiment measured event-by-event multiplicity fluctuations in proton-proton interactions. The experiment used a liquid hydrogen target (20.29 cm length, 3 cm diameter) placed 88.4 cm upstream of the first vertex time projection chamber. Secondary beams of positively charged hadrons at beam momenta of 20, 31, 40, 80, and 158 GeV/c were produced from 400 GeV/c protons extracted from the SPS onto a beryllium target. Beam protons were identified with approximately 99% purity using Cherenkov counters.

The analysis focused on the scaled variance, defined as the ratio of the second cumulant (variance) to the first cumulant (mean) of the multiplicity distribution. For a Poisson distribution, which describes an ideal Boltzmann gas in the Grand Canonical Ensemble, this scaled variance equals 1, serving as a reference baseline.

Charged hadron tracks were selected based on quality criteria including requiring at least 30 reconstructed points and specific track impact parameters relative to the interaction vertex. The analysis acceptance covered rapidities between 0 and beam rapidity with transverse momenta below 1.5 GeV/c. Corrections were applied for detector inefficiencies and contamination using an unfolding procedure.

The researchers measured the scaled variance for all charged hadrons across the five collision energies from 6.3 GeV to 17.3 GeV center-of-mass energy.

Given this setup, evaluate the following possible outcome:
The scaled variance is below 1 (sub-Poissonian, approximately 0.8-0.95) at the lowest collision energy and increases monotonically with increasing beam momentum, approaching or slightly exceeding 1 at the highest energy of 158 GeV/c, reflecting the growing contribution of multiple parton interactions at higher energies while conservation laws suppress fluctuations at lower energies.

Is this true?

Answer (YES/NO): NO